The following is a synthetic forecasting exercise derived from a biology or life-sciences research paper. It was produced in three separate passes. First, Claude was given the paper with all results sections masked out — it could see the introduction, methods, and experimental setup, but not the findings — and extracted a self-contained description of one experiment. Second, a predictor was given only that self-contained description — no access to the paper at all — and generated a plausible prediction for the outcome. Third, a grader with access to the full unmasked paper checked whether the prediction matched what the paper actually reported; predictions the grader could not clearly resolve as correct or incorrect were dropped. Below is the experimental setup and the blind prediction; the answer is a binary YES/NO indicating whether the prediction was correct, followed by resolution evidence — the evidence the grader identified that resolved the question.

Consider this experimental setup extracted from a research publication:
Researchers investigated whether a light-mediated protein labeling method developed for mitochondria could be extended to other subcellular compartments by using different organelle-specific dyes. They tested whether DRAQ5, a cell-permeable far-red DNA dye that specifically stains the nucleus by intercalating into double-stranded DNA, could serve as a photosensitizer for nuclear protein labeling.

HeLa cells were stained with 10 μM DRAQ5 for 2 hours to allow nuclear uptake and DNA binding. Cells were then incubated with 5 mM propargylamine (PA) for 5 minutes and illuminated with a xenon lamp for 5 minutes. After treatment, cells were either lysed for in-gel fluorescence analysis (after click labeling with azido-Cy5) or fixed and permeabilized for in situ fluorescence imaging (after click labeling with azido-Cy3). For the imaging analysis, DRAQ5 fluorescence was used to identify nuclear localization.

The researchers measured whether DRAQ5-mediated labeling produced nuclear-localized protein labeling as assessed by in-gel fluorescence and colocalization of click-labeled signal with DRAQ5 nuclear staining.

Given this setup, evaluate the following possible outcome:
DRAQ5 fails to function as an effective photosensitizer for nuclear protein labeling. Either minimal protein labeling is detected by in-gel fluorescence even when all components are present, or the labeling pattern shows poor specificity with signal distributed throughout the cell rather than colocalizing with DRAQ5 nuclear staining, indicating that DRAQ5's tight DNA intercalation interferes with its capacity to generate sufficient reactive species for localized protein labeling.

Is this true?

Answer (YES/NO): NO